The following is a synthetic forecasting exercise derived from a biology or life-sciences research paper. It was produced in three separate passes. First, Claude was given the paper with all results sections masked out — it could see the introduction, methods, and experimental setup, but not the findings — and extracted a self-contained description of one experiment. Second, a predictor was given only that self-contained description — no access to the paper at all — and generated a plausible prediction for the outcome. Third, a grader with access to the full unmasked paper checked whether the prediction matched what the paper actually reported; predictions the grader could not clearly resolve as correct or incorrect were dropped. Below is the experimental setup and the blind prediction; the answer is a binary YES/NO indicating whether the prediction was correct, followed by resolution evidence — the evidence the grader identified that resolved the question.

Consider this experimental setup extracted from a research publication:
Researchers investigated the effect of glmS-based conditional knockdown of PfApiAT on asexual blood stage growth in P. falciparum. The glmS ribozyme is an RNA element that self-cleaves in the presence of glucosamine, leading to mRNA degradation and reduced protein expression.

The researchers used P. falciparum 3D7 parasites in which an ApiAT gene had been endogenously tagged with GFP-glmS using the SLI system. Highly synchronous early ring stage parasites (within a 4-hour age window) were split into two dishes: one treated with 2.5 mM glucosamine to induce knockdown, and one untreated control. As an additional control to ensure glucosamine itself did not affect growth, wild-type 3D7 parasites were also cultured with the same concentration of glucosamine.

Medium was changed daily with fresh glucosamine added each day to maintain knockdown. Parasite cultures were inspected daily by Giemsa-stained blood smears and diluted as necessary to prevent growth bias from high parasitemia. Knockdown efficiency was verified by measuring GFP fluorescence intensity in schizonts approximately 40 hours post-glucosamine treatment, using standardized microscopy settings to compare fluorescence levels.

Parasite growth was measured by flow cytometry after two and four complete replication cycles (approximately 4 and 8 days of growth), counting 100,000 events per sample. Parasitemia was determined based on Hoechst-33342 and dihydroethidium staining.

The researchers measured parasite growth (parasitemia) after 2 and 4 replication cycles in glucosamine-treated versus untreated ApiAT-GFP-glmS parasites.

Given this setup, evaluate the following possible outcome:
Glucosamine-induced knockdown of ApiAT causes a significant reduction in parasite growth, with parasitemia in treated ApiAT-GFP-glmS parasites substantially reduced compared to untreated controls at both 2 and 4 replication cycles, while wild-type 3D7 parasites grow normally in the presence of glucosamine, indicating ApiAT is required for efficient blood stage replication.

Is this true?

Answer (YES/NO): NO